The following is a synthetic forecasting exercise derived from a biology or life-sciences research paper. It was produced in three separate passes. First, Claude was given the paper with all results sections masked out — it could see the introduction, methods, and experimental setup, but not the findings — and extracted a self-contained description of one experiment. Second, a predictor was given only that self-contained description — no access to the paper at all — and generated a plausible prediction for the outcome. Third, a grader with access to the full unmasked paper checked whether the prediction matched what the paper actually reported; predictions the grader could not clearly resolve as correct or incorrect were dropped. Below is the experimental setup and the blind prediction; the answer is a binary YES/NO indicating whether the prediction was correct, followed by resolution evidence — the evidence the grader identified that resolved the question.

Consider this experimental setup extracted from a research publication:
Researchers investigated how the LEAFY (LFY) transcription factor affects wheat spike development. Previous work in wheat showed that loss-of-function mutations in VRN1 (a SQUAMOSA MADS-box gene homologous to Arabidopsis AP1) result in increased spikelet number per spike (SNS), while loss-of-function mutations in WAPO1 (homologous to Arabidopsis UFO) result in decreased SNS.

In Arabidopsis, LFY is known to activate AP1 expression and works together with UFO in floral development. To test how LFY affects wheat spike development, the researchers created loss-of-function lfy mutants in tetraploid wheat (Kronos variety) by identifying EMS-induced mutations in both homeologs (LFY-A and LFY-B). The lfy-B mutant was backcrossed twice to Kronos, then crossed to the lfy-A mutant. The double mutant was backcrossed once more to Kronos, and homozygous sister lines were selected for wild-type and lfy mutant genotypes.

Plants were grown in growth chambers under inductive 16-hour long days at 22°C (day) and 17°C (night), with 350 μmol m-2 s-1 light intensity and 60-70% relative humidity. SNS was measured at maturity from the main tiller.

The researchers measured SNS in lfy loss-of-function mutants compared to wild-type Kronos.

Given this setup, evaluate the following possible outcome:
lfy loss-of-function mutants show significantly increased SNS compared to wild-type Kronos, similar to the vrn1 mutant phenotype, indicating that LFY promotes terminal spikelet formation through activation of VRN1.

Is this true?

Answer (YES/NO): NO